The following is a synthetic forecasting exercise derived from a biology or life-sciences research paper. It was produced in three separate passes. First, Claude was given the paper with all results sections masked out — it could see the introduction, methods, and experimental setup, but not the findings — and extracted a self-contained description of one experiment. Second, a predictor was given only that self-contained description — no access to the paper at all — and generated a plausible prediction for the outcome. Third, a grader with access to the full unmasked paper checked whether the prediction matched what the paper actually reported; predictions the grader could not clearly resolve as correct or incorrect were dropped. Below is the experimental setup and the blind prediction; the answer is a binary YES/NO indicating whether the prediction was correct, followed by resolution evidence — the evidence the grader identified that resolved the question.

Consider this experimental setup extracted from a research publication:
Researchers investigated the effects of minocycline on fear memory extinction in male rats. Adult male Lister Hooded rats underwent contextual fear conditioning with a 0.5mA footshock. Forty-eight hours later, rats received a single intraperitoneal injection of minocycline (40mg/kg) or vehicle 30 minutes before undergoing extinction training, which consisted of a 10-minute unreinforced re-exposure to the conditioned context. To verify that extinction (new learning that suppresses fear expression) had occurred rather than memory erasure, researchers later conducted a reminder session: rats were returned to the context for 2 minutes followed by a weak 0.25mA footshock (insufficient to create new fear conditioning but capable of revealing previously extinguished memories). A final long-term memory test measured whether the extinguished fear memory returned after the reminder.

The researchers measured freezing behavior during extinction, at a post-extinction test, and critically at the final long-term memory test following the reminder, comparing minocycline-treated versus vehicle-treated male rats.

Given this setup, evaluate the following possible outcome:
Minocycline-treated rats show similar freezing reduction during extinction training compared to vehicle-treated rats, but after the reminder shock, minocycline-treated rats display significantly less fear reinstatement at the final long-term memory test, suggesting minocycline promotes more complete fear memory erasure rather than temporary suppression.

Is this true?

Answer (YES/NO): NO